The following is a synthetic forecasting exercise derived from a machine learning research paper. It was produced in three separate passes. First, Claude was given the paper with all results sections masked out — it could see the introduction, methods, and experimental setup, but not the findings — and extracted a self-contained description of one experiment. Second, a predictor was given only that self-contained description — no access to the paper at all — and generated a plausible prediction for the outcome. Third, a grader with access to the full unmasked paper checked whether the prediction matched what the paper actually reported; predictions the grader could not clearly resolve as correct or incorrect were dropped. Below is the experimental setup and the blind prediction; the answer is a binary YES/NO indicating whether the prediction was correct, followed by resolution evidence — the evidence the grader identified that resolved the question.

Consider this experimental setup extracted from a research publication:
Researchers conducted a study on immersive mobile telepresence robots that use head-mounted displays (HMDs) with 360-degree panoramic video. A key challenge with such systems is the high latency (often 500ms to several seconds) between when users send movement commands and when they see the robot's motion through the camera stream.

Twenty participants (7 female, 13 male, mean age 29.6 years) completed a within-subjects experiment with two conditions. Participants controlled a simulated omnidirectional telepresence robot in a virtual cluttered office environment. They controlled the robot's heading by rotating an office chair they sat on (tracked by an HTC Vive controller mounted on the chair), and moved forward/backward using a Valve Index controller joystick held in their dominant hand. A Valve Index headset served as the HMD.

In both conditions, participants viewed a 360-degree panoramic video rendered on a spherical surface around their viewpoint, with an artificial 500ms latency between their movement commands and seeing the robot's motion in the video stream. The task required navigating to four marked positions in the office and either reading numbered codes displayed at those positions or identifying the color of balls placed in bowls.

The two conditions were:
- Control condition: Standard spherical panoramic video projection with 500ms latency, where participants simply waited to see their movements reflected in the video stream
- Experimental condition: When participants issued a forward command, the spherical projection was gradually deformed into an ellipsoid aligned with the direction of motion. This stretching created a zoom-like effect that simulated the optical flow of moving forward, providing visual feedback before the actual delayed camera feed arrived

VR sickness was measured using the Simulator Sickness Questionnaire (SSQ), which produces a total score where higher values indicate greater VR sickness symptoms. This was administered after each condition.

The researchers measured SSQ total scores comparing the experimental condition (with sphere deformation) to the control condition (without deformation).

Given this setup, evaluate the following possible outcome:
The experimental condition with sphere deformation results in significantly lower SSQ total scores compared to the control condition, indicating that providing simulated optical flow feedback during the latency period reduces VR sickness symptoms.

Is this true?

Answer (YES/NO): NO